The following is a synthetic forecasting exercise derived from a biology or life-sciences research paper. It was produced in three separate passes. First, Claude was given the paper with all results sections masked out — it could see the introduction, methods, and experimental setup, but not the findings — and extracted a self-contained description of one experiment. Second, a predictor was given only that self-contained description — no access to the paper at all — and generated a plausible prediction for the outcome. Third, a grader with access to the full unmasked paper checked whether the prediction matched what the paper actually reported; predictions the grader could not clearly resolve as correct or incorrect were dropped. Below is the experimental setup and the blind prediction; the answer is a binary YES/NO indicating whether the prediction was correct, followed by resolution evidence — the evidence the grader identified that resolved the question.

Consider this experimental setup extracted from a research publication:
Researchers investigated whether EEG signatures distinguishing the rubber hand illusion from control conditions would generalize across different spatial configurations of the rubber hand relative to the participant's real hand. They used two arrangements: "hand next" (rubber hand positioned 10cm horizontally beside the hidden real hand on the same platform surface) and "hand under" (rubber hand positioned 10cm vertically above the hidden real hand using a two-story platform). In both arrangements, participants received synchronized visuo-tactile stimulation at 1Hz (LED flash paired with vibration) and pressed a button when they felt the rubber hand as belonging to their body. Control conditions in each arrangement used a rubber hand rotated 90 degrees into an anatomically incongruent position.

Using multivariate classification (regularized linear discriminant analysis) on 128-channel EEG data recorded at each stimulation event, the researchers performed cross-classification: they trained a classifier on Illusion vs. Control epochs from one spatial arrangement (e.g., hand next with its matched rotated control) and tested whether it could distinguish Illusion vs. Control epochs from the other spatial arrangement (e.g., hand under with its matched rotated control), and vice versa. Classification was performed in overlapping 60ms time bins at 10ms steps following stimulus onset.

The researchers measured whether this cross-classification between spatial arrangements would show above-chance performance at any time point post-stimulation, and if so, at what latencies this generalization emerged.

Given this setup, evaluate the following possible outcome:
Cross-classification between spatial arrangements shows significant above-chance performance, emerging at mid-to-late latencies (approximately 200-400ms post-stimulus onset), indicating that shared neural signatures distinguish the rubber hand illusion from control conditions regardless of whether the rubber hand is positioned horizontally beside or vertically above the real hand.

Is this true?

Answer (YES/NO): NO